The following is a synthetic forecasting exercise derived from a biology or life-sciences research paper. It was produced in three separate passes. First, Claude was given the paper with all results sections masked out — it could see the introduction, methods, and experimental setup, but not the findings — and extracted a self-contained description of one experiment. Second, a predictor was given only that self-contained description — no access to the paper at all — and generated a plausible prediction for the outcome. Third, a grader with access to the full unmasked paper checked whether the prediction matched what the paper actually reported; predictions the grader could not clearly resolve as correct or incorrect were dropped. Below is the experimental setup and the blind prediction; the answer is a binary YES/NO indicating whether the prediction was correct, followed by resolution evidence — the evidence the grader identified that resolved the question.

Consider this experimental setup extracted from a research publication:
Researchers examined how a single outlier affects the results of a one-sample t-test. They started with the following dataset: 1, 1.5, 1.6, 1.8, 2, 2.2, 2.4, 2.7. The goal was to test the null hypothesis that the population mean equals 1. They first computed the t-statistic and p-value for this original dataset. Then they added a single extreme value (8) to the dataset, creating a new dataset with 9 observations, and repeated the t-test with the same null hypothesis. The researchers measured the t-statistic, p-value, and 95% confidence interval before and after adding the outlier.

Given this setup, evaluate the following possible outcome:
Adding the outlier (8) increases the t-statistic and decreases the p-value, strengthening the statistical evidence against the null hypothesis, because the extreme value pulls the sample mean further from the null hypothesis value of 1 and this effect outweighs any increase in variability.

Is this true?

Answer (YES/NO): NO